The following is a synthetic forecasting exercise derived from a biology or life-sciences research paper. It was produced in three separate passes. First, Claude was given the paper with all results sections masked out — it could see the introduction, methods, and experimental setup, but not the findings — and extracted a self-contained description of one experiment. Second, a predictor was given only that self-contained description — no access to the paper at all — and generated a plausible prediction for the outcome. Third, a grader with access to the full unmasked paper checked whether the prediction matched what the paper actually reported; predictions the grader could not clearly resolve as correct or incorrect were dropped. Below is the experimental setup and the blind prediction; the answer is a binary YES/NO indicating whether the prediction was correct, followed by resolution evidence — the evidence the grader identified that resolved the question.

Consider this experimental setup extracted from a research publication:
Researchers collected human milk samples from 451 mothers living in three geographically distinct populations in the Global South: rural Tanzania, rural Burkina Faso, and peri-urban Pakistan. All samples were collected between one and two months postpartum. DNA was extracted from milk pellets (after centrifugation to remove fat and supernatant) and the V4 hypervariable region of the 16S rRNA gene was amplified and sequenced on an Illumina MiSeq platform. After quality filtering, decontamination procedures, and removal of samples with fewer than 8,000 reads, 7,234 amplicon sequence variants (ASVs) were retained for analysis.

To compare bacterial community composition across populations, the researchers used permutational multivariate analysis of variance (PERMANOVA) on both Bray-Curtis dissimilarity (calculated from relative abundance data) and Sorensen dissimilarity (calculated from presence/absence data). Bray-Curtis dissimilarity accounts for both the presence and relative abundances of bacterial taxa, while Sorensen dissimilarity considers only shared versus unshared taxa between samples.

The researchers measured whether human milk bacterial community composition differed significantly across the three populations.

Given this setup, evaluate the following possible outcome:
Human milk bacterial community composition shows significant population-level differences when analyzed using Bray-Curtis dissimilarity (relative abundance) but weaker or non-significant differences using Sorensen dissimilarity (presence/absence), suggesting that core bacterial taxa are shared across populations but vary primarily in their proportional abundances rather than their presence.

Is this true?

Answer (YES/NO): NO